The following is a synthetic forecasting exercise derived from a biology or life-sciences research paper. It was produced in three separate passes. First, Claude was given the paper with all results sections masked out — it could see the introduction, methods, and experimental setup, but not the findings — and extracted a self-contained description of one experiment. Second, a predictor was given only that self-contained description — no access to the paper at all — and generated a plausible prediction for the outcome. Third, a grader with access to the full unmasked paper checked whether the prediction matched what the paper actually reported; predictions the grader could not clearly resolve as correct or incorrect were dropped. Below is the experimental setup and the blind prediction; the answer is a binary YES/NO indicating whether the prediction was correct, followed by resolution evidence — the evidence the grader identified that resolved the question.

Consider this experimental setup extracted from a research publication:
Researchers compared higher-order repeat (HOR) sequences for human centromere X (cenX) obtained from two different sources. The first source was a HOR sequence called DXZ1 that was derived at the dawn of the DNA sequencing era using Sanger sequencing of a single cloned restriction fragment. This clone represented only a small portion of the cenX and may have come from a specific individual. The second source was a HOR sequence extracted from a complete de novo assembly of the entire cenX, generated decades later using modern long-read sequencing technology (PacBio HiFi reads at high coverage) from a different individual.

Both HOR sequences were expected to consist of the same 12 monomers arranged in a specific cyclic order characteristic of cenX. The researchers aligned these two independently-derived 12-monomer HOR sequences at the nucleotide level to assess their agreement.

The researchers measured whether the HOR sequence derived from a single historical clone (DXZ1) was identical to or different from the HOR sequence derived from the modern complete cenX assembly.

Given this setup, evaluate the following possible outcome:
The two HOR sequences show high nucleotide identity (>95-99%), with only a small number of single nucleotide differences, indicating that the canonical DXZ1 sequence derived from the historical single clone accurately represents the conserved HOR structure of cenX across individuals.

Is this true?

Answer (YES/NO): NO